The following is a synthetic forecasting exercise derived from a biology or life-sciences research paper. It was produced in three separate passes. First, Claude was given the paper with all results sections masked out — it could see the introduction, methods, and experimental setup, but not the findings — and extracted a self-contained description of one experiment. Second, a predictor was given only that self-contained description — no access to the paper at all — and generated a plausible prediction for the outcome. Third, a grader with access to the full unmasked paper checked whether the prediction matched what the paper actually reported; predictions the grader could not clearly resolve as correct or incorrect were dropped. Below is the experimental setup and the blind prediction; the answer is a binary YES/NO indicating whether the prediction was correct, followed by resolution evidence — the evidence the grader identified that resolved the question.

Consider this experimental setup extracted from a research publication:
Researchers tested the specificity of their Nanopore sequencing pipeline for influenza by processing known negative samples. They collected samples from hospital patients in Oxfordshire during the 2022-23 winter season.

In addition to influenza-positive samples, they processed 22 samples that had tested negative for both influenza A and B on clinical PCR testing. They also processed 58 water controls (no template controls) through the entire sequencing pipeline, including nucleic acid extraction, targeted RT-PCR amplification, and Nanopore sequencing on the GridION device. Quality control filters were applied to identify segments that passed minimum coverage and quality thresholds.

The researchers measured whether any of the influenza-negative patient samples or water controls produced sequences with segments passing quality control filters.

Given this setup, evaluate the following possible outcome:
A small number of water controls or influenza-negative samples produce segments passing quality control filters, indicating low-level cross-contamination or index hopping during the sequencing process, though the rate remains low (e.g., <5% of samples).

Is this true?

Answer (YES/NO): NO